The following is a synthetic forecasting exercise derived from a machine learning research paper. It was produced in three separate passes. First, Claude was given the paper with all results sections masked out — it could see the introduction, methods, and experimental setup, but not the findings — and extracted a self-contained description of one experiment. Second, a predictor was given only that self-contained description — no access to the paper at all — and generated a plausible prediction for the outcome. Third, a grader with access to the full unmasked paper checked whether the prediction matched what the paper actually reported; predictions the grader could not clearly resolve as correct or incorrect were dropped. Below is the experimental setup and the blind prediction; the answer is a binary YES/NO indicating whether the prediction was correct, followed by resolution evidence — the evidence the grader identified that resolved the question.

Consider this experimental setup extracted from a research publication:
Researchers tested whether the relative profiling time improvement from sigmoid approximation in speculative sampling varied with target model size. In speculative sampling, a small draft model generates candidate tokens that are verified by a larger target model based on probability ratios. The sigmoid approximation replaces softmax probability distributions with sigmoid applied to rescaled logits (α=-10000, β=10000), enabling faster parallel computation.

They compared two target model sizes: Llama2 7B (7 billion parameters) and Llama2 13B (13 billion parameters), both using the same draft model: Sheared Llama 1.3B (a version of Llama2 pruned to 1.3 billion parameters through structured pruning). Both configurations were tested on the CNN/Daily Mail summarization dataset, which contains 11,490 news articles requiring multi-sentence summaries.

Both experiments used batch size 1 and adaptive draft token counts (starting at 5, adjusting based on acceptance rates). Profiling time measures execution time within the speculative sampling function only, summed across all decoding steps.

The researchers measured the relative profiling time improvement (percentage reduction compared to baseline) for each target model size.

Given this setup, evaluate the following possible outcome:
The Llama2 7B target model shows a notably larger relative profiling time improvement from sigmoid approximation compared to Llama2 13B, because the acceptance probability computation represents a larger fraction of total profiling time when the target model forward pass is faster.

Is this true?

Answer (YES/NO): YES